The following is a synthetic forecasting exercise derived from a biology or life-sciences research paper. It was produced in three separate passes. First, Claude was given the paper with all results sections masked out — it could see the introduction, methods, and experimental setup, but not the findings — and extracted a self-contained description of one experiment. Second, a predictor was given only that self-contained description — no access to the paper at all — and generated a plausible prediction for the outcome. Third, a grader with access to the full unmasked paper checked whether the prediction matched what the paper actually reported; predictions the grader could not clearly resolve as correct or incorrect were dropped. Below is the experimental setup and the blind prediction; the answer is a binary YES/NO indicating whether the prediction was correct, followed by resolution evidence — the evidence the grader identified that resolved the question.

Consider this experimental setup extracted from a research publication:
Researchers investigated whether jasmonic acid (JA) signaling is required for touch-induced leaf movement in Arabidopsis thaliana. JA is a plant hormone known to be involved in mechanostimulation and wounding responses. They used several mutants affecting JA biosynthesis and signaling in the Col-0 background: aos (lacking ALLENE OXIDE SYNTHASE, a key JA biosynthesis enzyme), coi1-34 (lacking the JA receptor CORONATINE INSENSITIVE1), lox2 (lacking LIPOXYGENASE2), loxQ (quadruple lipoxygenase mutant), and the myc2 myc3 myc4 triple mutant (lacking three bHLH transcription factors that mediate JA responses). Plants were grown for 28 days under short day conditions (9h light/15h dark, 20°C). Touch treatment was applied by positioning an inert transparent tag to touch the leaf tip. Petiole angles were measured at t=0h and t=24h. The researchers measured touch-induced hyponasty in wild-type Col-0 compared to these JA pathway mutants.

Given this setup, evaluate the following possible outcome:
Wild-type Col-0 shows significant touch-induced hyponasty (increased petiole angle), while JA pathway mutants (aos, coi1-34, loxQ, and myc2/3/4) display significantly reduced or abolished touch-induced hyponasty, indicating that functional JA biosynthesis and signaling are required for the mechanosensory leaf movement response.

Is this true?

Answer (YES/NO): NO